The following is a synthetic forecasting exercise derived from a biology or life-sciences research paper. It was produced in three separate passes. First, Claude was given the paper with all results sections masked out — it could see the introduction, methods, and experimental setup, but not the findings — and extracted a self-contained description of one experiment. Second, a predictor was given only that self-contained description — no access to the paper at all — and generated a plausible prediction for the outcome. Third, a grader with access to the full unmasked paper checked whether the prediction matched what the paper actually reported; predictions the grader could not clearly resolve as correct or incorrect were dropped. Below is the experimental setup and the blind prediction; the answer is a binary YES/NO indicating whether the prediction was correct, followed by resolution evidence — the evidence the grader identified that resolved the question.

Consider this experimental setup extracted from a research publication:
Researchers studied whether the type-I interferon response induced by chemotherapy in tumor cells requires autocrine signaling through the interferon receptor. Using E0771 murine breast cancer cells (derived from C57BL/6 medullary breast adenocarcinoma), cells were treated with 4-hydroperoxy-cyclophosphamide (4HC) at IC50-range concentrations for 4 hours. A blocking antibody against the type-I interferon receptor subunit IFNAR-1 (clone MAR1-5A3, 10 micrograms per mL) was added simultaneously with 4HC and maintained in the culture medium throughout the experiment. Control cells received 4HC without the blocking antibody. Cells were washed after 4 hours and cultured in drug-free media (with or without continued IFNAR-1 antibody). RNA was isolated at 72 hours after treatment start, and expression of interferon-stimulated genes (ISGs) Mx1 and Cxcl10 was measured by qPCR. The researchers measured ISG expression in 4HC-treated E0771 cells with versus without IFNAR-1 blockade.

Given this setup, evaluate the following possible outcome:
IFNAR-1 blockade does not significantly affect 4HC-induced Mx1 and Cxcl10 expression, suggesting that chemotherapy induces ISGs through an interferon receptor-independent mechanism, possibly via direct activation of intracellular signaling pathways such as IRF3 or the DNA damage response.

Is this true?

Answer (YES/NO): NO